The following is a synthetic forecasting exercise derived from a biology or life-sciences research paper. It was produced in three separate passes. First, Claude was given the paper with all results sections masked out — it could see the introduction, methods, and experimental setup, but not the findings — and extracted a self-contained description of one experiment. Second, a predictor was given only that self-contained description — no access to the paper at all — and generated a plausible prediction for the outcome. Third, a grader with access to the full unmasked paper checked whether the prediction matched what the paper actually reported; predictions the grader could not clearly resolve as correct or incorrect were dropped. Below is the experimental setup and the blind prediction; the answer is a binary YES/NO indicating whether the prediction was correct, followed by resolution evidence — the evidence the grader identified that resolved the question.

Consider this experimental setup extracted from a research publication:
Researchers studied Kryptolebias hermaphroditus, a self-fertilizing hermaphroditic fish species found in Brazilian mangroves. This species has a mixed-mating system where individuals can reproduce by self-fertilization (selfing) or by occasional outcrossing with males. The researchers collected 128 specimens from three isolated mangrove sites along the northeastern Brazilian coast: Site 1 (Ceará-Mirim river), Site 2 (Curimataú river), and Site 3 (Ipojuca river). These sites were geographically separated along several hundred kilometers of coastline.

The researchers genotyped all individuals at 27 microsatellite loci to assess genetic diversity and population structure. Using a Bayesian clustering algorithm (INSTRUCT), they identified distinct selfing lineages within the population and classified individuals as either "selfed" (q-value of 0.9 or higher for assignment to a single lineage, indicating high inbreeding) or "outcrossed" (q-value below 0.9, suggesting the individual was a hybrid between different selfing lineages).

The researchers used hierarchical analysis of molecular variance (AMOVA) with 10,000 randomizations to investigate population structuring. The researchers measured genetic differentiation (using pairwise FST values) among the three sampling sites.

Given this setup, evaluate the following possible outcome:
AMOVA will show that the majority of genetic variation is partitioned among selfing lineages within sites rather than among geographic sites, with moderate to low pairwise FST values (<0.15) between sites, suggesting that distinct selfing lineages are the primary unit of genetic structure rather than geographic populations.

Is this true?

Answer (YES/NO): NO